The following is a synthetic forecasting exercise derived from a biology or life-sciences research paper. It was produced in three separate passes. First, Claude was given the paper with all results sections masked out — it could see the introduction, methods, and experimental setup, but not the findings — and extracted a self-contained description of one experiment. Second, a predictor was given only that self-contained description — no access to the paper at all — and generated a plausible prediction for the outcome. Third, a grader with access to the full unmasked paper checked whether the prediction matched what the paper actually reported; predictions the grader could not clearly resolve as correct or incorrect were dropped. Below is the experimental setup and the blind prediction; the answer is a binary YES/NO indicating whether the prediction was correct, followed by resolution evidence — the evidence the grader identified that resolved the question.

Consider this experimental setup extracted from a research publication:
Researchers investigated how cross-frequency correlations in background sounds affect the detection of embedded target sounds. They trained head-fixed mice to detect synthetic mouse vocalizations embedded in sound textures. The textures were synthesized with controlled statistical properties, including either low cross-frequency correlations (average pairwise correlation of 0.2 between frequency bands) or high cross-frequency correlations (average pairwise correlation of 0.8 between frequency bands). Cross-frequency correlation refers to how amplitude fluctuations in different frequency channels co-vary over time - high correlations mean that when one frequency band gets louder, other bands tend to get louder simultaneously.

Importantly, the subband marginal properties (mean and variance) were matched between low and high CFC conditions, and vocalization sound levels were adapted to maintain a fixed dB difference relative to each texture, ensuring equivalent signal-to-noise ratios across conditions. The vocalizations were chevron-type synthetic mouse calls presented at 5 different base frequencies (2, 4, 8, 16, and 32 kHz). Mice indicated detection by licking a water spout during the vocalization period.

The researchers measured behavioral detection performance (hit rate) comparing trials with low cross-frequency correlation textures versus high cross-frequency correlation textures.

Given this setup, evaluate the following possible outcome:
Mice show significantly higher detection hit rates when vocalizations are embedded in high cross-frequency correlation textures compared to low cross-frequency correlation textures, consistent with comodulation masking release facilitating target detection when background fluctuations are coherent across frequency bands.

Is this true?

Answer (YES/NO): YES